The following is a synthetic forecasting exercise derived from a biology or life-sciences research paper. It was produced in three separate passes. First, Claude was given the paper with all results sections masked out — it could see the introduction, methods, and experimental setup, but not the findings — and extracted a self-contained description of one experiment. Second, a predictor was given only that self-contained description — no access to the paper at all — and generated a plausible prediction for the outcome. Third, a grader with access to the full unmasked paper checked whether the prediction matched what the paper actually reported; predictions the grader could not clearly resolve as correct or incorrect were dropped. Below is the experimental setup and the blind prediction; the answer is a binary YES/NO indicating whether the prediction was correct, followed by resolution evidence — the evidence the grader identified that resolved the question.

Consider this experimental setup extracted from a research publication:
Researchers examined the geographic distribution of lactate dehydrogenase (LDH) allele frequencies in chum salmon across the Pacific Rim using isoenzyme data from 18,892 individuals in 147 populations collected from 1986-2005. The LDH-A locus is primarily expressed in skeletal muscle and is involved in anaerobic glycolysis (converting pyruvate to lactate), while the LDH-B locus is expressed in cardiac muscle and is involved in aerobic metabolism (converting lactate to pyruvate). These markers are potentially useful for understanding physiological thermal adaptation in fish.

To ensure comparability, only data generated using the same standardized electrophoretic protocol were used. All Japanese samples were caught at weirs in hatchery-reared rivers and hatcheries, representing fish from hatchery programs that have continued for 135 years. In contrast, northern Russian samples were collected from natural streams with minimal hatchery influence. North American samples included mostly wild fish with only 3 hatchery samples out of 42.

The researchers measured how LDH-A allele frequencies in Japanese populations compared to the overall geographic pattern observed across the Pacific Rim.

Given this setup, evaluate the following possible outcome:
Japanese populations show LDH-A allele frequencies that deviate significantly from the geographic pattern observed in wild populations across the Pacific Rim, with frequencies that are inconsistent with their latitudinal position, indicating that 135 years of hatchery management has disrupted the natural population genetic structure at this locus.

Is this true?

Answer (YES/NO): YES